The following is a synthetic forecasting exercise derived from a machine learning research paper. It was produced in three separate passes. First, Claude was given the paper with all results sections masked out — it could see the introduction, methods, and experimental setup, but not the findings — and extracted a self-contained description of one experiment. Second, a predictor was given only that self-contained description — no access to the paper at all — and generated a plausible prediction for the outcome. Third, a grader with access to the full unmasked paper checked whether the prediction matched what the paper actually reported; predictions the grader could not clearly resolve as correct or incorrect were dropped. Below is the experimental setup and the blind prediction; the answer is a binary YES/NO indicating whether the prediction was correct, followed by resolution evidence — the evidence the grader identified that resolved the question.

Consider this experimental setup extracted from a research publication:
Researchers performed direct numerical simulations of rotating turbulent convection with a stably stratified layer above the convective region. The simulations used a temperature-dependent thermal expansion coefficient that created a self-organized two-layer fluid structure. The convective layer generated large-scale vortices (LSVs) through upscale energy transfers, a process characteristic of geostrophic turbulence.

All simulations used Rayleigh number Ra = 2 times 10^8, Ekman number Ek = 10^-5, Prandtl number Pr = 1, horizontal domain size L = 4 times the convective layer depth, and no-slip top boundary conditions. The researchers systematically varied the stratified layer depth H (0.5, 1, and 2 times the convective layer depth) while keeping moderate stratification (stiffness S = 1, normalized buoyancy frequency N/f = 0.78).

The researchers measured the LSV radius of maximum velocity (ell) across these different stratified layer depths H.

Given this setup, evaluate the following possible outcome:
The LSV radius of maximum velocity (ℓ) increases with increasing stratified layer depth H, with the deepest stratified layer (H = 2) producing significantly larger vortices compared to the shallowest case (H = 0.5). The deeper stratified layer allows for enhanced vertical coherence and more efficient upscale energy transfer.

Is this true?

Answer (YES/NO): NO